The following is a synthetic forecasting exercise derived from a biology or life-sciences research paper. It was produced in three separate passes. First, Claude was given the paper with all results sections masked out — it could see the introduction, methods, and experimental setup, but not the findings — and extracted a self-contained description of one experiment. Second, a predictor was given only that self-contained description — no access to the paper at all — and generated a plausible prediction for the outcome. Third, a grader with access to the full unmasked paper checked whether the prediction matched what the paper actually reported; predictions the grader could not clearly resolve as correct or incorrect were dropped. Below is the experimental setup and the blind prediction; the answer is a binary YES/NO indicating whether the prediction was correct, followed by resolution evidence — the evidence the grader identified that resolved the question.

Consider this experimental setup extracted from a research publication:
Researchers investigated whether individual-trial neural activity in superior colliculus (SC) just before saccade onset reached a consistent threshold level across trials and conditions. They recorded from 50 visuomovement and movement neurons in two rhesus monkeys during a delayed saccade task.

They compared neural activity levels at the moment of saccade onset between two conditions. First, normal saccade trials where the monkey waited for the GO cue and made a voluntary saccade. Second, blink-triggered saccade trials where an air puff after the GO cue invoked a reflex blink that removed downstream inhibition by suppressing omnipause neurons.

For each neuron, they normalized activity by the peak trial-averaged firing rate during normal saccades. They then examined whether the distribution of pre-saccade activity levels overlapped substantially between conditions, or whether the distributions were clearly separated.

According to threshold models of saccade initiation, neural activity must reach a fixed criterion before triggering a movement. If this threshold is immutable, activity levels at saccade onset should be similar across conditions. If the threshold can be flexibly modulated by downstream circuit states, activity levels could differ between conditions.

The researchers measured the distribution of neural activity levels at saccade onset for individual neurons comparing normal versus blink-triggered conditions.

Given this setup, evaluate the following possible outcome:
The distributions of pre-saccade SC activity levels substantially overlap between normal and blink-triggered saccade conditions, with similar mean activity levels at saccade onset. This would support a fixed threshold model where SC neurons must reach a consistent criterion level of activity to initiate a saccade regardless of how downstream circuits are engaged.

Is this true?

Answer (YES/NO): NO